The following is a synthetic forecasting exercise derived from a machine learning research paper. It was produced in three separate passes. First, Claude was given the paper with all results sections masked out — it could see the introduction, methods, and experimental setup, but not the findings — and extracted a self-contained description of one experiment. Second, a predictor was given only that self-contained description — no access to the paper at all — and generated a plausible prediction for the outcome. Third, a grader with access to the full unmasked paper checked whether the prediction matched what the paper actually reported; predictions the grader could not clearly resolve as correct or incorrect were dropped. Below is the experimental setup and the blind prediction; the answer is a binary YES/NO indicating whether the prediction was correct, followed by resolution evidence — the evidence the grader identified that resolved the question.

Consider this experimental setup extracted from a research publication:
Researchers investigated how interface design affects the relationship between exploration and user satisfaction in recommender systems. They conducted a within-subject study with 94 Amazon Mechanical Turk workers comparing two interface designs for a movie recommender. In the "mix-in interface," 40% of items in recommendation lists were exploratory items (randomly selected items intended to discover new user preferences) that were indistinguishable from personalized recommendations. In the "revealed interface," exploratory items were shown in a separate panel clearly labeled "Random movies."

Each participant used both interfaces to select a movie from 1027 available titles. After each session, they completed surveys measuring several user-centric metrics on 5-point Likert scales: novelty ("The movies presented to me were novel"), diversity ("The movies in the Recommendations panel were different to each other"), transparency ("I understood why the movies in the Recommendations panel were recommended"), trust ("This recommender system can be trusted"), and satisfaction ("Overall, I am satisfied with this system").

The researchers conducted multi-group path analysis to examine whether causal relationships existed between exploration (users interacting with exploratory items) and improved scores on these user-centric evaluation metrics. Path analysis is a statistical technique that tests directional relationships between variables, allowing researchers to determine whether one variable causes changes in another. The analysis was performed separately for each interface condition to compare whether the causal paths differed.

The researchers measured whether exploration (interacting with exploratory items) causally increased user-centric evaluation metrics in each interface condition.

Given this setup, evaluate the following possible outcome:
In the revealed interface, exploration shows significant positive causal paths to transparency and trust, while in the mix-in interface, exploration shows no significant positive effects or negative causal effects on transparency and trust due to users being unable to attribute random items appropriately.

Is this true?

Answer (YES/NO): NO